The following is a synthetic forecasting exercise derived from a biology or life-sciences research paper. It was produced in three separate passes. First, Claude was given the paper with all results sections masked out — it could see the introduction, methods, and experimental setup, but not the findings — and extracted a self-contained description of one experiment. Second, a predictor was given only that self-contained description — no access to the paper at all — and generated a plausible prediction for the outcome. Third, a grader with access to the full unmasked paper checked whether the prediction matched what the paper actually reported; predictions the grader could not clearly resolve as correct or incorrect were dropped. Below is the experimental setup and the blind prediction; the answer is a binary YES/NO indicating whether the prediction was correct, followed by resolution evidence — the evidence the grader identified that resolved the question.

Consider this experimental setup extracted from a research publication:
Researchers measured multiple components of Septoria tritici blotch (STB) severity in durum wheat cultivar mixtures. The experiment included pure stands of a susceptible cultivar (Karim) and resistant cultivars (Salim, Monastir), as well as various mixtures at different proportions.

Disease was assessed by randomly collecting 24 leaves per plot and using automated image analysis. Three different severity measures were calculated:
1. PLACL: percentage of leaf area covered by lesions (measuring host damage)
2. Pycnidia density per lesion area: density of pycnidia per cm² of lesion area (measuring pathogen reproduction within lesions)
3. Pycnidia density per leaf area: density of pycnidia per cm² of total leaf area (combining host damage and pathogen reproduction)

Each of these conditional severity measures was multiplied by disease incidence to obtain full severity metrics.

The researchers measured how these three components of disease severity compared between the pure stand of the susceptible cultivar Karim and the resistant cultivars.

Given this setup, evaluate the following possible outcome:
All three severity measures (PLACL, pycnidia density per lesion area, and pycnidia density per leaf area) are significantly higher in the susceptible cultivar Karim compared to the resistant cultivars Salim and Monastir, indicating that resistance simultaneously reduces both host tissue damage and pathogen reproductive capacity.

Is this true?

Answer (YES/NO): YES